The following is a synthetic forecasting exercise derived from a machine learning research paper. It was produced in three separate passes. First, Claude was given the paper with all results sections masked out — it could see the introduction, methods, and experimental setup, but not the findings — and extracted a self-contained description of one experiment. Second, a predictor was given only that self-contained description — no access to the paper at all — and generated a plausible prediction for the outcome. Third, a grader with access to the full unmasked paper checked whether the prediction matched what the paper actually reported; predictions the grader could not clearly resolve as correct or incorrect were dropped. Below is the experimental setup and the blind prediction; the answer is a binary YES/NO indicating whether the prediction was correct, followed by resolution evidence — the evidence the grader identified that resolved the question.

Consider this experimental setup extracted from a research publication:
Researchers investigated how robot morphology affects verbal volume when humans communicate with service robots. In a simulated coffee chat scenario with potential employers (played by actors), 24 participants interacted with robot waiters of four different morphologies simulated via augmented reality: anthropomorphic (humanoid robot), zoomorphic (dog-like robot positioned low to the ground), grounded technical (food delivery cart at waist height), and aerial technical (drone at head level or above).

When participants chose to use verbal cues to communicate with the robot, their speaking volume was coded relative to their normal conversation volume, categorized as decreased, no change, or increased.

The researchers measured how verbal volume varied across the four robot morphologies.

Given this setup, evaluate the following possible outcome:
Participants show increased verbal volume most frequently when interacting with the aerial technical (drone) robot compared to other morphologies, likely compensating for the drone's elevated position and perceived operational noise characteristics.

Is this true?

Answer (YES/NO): NO